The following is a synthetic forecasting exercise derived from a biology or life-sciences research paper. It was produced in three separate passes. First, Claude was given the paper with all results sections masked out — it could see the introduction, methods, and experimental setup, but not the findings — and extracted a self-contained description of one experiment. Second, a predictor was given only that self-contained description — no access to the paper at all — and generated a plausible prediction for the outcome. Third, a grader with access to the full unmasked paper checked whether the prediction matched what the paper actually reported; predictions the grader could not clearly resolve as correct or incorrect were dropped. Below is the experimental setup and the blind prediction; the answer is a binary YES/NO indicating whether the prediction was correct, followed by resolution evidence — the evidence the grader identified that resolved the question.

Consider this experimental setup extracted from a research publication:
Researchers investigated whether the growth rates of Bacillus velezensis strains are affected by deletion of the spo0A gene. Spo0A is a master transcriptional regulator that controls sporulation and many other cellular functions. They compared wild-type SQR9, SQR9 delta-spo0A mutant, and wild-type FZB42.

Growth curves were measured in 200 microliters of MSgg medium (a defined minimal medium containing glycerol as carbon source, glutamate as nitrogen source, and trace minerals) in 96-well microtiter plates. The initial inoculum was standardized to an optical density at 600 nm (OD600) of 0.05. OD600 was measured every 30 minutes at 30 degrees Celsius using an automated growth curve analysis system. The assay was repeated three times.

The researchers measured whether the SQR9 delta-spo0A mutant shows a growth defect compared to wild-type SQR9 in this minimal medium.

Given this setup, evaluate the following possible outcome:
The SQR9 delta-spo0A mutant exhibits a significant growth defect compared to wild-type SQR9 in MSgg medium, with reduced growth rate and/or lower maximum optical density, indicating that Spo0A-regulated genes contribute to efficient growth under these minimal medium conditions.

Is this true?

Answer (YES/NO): NO